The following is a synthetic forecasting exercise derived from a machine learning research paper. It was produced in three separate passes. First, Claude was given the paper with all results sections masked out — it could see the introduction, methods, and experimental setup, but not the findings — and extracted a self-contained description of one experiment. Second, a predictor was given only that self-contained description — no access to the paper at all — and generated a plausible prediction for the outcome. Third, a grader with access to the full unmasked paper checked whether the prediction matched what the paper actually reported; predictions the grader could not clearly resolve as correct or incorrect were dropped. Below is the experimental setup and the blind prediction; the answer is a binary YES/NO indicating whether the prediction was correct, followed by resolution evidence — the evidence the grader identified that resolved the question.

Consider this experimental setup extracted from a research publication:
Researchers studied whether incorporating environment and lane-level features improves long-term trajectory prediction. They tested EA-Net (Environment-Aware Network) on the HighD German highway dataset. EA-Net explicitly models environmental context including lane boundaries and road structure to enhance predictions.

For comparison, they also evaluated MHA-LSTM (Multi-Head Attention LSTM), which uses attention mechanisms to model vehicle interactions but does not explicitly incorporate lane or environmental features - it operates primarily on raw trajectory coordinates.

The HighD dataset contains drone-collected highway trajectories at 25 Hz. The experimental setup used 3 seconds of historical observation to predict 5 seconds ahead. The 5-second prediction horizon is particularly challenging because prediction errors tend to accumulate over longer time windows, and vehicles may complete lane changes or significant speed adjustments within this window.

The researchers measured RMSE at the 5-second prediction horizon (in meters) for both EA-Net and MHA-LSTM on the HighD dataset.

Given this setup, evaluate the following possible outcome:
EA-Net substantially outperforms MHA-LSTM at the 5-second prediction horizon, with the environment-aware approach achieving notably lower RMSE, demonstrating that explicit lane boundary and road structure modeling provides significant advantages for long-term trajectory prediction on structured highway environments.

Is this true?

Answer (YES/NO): YES